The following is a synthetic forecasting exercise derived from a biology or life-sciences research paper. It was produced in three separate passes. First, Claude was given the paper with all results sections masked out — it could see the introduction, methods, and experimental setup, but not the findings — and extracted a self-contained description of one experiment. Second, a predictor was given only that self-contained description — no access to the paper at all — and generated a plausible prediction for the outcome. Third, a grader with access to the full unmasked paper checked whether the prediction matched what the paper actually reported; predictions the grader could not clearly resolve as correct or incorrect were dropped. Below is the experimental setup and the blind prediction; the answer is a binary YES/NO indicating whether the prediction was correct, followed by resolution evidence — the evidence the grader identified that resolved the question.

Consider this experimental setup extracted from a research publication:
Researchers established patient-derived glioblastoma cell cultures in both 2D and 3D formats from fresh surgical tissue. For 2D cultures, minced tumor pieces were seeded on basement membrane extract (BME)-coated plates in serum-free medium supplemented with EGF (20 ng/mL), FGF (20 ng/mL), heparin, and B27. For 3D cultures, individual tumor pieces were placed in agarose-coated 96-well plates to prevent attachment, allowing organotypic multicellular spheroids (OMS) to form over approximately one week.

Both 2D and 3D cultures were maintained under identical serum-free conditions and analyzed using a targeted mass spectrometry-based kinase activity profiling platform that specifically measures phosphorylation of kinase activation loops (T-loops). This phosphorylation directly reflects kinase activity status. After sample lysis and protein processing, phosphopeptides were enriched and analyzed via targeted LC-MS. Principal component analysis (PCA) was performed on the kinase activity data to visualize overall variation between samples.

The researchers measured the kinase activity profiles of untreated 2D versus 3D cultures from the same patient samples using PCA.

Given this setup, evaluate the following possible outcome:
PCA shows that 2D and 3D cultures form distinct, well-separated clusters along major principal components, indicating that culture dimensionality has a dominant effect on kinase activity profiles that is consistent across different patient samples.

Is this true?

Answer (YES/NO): YES